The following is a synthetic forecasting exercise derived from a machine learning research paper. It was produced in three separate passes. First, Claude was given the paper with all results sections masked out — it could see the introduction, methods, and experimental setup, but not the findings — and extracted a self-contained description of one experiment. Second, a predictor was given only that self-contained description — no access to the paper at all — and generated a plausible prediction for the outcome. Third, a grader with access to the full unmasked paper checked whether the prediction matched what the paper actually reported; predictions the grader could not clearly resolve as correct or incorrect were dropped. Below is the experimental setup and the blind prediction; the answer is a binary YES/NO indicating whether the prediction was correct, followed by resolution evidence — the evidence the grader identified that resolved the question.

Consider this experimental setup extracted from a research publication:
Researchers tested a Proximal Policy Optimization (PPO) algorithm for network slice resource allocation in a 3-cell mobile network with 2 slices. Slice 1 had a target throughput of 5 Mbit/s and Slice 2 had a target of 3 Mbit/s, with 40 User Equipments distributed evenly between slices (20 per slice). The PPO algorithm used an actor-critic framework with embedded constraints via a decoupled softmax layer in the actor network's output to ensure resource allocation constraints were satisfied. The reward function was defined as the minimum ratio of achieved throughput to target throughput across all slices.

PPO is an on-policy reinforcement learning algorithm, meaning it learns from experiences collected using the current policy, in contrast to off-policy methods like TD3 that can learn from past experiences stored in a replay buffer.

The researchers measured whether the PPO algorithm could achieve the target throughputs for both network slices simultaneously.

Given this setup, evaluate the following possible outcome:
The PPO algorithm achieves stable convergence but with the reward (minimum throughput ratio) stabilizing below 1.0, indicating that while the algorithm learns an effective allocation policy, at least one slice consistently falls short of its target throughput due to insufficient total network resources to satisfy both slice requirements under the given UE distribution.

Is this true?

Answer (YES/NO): NO